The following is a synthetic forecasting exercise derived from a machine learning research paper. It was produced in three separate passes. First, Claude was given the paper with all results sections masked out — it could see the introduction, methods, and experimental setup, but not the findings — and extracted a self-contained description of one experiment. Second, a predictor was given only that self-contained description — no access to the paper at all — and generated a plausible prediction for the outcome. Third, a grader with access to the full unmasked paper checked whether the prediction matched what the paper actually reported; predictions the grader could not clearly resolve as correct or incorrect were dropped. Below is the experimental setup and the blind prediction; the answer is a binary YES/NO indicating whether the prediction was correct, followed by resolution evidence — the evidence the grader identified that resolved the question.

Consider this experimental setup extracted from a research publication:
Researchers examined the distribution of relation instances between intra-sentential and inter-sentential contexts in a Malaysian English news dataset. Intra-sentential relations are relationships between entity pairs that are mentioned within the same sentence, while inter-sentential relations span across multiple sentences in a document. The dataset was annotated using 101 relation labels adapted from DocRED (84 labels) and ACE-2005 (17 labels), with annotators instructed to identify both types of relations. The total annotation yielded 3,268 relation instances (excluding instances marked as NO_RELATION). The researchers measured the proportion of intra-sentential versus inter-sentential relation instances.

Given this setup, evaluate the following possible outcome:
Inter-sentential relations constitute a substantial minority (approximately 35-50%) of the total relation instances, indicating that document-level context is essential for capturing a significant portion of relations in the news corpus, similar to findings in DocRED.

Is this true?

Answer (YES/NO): YES